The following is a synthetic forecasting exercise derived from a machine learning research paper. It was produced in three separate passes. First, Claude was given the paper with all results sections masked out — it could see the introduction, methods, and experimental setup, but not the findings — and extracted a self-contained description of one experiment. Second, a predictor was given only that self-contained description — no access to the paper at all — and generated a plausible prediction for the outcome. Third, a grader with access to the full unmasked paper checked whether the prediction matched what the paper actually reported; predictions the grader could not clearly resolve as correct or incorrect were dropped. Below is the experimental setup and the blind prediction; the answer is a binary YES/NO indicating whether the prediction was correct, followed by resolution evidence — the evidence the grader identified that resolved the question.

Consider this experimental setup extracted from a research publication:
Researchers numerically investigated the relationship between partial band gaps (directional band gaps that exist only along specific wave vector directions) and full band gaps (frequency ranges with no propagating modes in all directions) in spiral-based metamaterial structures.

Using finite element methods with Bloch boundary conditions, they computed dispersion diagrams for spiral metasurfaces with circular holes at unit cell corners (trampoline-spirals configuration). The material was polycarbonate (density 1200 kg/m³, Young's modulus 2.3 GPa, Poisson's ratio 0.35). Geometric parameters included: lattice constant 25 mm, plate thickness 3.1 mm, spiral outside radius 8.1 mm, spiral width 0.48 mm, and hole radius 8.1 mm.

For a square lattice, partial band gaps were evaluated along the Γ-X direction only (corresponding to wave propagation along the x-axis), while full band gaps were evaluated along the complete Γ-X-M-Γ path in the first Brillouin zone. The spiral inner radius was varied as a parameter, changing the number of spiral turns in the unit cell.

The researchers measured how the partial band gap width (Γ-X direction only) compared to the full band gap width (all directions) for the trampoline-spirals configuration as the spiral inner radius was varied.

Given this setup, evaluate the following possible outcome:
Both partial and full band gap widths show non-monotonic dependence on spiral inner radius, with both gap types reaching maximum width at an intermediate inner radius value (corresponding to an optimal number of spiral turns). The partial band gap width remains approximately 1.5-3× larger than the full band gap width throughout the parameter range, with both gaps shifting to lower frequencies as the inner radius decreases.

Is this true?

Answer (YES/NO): NO